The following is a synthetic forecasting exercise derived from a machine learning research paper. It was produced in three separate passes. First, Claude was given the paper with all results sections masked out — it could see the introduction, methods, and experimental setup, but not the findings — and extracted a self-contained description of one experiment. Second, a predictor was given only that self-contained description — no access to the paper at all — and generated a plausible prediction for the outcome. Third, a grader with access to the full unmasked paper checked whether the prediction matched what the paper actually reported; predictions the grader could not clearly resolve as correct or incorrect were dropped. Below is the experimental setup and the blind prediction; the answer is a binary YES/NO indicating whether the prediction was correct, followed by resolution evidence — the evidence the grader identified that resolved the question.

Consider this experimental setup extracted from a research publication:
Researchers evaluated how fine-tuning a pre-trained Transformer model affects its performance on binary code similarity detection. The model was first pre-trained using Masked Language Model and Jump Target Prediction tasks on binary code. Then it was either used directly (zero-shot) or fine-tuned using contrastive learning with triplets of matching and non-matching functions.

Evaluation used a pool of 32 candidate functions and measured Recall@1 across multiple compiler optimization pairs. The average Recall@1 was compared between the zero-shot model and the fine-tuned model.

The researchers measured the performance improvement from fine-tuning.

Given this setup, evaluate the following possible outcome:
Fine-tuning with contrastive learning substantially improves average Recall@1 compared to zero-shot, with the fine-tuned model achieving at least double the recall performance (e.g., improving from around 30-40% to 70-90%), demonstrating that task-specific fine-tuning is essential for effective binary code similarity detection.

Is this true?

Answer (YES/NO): NO